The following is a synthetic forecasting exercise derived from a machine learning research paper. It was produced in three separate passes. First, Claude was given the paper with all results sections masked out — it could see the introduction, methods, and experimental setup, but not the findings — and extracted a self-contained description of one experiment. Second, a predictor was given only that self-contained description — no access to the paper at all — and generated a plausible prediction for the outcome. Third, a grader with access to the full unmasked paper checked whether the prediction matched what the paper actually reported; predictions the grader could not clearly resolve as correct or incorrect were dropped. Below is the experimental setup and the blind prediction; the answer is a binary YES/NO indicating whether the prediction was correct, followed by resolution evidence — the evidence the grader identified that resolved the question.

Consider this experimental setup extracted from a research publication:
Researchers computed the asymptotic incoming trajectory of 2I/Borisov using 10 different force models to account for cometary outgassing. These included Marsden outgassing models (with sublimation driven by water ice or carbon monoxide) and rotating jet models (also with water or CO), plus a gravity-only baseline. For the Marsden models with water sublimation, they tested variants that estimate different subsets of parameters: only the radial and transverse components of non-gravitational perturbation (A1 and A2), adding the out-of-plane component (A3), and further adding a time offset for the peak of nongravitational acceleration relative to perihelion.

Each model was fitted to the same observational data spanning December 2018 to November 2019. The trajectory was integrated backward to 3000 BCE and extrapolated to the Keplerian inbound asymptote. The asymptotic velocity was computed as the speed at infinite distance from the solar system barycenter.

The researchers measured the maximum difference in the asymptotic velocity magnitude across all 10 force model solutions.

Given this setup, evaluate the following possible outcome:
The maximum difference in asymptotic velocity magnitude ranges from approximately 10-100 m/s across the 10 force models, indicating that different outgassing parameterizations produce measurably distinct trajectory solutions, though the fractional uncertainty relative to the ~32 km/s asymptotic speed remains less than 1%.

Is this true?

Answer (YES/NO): NO